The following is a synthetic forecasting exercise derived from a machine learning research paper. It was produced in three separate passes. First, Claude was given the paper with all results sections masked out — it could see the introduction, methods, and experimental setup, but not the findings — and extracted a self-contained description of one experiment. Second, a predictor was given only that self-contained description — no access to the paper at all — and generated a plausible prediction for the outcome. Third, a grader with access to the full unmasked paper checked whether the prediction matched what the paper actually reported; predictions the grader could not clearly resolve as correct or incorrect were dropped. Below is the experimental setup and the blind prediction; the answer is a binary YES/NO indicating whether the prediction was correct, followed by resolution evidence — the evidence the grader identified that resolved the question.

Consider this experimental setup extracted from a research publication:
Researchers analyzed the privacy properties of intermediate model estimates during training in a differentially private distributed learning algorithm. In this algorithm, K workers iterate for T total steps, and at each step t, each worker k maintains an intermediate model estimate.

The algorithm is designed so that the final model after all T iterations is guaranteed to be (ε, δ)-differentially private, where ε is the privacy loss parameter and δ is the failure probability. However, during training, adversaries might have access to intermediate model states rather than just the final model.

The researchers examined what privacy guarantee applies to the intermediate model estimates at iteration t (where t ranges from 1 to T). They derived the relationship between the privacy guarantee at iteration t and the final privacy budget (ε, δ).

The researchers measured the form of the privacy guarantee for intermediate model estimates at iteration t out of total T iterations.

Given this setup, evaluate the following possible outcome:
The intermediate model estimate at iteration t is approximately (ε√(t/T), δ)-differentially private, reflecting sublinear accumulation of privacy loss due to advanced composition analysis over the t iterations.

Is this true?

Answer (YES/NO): YES